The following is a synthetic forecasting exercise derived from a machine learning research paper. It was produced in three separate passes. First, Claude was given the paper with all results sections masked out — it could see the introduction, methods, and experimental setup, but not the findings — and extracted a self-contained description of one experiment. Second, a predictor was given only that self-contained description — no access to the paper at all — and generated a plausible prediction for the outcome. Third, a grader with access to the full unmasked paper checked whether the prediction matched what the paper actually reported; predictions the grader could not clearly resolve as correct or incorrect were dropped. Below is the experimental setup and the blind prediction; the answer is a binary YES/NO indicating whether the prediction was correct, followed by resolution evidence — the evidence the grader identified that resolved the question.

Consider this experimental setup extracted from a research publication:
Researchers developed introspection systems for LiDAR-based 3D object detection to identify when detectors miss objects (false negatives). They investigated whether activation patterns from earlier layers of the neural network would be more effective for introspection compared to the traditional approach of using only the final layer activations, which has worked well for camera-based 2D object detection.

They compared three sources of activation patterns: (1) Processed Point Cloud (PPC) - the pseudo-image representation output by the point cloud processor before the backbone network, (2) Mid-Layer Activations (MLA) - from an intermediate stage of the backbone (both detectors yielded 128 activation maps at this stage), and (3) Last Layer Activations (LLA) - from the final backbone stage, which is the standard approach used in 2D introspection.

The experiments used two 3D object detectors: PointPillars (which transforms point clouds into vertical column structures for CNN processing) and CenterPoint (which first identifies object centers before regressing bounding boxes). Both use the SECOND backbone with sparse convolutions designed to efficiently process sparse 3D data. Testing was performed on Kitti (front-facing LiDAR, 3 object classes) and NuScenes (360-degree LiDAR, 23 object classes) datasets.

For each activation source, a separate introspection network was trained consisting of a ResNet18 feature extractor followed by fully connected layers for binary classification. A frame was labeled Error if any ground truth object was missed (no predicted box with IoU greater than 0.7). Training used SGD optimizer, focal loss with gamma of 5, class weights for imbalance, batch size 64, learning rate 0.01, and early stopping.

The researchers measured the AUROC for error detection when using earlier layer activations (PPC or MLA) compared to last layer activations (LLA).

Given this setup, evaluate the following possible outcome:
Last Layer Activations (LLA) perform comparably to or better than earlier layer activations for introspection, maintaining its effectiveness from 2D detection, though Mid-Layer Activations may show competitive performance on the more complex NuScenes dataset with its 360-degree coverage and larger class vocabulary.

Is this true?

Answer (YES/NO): NO